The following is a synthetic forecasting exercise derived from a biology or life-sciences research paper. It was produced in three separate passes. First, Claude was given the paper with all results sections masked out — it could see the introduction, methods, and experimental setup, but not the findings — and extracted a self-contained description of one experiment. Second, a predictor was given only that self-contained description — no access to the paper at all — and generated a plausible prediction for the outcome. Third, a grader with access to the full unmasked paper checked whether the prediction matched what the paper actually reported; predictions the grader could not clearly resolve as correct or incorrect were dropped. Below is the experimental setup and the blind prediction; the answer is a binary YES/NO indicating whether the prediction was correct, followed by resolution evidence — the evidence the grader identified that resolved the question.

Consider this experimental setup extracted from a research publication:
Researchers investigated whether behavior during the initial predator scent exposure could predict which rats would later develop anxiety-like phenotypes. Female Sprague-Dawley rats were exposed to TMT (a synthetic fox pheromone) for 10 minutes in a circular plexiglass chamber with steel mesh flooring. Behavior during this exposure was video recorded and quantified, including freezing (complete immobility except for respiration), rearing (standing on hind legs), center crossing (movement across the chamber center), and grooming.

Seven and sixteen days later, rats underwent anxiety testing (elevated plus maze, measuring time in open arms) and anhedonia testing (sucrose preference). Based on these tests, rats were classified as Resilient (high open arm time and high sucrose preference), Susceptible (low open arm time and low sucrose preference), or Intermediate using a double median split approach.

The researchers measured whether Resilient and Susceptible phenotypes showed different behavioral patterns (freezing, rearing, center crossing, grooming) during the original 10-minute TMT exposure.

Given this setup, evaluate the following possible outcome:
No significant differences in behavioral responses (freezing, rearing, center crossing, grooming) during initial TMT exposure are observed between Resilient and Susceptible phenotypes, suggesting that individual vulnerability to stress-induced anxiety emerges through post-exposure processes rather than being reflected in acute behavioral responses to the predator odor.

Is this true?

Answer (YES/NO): NO